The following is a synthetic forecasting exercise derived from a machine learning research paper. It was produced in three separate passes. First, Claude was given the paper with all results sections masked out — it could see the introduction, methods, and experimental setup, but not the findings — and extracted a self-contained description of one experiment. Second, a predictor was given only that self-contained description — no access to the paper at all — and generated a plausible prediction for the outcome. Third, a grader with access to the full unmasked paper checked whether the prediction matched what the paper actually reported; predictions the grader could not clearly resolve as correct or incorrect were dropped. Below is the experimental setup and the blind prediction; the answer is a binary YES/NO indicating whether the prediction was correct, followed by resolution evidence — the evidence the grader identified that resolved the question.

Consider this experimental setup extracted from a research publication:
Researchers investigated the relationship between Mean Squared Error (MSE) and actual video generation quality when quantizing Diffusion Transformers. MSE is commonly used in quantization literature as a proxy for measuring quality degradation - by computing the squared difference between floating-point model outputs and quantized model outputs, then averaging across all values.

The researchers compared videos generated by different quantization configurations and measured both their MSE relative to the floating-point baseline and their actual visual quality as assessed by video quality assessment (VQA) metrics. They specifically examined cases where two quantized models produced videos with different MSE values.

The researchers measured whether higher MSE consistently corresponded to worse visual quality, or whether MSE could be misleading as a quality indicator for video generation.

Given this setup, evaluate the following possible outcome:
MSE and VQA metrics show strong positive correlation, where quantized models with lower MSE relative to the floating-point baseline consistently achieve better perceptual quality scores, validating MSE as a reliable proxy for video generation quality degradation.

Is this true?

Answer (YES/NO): NO